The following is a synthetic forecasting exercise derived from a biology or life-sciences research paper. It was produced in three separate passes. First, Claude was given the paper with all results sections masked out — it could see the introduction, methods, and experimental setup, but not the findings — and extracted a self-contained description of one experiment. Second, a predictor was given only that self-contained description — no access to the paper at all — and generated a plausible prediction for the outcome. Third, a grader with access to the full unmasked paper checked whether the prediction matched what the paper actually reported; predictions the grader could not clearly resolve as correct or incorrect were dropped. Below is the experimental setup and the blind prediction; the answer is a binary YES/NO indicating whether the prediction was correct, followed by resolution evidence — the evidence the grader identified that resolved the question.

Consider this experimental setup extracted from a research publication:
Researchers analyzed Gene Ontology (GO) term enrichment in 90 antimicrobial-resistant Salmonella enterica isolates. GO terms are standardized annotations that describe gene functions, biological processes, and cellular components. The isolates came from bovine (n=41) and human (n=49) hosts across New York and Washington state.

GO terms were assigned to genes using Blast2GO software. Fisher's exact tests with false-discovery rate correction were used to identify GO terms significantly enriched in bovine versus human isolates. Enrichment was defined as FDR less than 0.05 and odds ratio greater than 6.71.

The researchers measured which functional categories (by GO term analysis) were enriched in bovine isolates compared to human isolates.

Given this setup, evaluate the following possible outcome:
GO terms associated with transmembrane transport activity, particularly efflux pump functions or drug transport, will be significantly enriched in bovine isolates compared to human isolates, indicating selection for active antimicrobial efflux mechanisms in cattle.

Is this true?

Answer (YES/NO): NO